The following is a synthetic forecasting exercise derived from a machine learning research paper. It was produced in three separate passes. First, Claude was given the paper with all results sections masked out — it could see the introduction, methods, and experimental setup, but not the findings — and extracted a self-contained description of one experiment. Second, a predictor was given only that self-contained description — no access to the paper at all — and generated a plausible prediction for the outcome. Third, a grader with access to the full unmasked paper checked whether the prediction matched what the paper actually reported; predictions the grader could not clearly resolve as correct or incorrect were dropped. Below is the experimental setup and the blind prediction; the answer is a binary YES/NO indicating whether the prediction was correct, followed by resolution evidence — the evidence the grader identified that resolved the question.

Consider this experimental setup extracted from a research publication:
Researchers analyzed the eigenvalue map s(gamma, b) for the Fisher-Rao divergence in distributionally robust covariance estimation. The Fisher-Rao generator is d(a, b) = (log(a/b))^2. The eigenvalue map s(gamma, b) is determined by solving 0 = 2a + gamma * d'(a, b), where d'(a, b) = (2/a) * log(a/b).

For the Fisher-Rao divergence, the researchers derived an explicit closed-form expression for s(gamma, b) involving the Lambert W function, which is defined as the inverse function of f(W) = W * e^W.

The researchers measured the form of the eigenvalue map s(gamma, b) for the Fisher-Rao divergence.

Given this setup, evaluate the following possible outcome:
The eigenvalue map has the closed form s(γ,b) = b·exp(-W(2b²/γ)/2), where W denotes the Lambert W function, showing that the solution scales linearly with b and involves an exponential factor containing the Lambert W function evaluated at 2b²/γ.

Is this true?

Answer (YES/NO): YES